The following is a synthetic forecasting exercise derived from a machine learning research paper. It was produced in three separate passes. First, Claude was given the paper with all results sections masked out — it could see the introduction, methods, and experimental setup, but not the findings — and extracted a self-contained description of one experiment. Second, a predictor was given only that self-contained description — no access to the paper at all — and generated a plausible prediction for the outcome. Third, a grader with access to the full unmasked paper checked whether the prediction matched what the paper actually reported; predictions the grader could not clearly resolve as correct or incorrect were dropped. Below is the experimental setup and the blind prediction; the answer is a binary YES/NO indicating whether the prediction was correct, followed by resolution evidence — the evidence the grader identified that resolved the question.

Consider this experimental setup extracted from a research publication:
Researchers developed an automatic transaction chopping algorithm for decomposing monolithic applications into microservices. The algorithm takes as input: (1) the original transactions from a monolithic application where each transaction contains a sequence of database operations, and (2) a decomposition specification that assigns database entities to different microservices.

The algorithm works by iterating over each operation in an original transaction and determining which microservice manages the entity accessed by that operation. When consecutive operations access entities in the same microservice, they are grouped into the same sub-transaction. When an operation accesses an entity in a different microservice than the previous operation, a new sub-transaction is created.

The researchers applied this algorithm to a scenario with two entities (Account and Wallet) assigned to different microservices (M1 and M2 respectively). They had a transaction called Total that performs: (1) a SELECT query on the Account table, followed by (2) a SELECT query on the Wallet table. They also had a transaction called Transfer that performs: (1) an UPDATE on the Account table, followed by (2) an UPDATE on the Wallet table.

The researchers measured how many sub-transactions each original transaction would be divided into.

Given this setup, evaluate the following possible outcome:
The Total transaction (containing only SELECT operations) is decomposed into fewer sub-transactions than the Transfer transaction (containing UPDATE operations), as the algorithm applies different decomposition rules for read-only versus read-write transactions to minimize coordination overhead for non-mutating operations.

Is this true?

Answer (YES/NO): NO